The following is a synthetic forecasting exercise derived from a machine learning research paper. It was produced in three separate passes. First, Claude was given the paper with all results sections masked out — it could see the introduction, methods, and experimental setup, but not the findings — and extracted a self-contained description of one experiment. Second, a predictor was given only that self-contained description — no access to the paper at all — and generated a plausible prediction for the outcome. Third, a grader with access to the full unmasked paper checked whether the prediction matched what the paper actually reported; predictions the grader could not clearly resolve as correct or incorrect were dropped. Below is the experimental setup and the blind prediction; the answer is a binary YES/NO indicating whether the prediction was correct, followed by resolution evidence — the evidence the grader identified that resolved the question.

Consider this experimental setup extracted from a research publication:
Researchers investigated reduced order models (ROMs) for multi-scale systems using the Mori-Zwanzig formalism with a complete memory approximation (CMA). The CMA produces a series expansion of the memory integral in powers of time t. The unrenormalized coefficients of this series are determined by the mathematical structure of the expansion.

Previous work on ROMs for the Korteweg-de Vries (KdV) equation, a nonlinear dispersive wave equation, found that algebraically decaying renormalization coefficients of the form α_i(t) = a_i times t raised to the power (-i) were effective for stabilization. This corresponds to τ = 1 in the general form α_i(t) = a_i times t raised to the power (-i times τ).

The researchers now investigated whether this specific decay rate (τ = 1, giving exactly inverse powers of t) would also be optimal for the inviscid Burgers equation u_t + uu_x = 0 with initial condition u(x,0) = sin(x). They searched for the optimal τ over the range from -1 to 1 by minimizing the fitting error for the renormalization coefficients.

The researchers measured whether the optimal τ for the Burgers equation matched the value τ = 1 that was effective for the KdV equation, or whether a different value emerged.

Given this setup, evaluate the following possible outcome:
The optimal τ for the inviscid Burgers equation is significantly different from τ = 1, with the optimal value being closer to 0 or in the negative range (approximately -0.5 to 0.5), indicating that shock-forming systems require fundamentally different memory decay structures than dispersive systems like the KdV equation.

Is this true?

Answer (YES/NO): YES